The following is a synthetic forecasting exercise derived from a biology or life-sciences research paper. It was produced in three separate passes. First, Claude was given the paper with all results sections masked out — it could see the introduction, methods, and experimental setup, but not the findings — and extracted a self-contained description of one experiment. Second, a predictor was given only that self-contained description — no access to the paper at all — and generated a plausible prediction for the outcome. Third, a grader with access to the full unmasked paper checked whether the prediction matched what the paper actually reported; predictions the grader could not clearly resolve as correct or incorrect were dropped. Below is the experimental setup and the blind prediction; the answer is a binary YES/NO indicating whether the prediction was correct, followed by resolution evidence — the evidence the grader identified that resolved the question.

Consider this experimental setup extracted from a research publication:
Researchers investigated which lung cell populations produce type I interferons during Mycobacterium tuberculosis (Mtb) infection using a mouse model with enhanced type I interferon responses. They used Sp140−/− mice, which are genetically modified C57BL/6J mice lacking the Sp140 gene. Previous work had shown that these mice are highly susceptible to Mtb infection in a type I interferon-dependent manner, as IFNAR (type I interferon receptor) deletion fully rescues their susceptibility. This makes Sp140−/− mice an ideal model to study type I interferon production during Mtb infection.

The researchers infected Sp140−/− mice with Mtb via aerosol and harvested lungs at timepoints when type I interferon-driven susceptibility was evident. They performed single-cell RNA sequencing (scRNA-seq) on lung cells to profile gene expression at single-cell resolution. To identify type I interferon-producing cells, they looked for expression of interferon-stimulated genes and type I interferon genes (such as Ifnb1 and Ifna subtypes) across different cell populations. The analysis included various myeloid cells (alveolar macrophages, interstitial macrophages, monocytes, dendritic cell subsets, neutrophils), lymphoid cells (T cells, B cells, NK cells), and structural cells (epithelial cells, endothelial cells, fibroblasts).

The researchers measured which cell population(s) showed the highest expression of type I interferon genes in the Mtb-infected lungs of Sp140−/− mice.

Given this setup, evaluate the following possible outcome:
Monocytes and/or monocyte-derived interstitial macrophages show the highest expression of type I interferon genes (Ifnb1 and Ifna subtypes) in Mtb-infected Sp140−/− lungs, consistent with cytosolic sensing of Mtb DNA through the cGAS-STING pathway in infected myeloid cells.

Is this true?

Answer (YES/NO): NO